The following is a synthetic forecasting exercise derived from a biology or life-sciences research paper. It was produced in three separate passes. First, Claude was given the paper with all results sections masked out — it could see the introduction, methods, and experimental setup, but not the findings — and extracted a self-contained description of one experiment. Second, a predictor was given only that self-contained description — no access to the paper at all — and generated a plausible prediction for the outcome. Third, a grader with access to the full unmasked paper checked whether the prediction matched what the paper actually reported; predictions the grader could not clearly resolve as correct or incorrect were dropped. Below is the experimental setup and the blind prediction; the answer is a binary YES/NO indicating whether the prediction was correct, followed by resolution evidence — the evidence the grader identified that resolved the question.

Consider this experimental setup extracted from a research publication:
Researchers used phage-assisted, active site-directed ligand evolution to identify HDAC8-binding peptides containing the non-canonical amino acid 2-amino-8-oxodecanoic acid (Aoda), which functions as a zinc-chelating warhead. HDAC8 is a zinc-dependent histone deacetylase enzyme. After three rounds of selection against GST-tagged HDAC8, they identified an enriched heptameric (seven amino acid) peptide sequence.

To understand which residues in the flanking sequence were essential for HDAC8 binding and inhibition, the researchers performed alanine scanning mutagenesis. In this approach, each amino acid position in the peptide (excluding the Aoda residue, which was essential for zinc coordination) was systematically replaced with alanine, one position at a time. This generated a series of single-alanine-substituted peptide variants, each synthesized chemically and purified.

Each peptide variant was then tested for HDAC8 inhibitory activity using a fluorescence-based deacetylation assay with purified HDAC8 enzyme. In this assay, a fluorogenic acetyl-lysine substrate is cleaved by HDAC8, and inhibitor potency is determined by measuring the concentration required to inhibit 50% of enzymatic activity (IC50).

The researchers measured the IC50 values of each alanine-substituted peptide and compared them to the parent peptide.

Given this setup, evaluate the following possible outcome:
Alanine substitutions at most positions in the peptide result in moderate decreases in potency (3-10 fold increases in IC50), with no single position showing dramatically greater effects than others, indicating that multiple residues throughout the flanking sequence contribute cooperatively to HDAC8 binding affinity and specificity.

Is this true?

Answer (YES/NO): NO